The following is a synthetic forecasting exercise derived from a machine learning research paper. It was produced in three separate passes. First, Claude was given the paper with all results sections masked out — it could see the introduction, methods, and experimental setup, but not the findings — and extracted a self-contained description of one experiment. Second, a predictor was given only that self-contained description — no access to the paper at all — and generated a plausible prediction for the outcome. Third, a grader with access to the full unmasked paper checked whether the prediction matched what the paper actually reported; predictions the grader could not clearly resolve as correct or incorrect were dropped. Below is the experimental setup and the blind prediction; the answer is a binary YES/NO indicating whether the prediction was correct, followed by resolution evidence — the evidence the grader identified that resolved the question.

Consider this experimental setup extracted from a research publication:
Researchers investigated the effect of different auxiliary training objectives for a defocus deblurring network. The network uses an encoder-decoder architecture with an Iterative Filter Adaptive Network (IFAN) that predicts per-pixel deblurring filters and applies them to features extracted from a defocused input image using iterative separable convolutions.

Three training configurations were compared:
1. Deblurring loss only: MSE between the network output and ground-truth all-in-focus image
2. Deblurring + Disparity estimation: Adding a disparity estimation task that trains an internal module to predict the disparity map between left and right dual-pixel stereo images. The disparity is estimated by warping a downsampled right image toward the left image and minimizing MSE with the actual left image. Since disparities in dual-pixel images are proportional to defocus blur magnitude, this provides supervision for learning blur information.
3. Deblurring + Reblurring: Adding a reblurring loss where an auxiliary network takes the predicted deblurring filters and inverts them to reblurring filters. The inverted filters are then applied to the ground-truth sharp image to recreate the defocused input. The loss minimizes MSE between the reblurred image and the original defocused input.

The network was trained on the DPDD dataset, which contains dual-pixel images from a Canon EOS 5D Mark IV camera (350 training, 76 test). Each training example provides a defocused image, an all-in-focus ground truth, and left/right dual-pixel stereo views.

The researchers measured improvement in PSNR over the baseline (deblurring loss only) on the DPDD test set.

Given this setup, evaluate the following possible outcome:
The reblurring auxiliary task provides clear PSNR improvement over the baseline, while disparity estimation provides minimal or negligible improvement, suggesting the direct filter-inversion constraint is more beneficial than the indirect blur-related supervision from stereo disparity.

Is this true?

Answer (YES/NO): NO